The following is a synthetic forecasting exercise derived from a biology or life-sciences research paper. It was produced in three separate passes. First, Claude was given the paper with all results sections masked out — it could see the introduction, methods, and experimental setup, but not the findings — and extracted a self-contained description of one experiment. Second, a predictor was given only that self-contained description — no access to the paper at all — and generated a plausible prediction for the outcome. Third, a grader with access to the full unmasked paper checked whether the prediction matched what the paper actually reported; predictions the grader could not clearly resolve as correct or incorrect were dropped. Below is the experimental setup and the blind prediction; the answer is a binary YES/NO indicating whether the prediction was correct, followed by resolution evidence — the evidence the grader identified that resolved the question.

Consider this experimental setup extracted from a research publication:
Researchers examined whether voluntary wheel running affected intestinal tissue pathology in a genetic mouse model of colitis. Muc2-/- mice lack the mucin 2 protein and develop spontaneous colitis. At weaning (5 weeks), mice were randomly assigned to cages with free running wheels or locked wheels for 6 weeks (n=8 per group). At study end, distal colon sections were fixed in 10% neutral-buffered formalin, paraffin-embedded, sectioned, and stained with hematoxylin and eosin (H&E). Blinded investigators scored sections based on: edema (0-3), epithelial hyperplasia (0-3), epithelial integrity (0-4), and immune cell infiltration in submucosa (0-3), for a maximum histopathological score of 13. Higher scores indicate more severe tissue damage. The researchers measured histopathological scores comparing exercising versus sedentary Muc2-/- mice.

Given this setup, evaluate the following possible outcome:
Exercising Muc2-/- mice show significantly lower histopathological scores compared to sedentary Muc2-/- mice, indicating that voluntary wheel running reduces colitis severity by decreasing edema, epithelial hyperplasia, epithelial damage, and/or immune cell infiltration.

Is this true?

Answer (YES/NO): NO